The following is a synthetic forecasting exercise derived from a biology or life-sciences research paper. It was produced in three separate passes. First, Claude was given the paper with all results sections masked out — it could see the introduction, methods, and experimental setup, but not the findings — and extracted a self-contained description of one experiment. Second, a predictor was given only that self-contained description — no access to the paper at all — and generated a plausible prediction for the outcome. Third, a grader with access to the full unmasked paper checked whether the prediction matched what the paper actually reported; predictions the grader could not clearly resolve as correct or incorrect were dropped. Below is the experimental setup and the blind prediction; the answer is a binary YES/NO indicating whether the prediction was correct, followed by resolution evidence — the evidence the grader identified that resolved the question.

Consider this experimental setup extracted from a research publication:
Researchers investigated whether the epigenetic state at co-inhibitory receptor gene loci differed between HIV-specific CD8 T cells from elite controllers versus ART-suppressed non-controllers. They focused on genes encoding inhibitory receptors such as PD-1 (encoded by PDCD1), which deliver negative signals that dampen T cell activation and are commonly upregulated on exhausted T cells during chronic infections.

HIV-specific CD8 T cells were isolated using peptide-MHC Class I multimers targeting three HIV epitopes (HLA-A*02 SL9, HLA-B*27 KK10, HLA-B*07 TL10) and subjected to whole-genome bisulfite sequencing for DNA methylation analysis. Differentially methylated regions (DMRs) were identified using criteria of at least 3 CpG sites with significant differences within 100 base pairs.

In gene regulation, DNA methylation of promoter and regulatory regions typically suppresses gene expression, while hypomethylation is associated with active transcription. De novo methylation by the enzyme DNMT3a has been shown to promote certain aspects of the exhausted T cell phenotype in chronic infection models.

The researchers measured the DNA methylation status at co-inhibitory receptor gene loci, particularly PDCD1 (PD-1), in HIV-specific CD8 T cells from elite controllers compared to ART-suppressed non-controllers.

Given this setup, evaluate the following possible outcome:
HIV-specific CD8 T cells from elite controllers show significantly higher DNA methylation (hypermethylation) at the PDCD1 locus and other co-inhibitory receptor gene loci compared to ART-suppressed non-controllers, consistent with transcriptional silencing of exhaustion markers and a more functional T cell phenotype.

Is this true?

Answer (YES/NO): YES